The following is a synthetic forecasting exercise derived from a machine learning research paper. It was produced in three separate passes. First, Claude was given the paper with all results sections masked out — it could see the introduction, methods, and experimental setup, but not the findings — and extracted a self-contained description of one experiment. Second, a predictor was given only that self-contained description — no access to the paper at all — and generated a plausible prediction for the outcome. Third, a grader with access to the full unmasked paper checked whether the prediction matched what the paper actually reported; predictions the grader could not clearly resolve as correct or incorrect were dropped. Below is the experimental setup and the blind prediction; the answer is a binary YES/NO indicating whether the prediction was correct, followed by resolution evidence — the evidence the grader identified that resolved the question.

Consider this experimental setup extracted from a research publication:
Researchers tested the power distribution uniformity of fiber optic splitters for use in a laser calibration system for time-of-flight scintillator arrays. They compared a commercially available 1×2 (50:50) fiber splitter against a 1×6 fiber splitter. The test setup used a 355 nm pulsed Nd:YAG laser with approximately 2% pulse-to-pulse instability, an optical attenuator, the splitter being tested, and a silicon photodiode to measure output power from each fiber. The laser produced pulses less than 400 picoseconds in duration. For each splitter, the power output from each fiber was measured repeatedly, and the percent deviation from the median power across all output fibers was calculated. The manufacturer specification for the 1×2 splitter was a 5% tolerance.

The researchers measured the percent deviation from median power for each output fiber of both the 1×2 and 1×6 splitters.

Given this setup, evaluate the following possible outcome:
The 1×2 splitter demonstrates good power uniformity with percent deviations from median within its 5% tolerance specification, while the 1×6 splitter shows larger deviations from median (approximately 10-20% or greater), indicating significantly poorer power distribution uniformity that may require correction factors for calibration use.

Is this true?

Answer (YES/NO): NO